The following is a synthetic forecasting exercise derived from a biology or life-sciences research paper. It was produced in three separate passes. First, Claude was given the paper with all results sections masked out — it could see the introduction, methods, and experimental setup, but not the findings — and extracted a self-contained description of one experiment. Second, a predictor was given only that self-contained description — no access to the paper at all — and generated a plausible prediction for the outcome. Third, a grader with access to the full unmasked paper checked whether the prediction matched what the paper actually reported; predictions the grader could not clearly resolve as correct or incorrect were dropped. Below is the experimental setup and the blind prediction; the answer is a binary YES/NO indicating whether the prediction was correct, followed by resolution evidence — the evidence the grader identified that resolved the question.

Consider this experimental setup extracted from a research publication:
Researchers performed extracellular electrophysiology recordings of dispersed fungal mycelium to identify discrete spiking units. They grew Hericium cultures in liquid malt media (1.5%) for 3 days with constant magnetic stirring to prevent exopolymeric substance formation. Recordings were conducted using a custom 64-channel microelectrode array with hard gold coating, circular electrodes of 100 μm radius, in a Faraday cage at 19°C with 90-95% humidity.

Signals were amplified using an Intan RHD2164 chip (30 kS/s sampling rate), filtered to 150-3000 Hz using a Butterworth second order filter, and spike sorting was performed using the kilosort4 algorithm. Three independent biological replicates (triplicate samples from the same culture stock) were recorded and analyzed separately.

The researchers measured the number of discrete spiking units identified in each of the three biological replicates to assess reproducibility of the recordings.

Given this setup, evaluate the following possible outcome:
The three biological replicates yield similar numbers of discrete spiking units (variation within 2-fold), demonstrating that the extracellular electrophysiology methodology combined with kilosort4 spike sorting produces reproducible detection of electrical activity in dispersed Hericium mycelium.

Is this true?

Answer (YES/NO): YES